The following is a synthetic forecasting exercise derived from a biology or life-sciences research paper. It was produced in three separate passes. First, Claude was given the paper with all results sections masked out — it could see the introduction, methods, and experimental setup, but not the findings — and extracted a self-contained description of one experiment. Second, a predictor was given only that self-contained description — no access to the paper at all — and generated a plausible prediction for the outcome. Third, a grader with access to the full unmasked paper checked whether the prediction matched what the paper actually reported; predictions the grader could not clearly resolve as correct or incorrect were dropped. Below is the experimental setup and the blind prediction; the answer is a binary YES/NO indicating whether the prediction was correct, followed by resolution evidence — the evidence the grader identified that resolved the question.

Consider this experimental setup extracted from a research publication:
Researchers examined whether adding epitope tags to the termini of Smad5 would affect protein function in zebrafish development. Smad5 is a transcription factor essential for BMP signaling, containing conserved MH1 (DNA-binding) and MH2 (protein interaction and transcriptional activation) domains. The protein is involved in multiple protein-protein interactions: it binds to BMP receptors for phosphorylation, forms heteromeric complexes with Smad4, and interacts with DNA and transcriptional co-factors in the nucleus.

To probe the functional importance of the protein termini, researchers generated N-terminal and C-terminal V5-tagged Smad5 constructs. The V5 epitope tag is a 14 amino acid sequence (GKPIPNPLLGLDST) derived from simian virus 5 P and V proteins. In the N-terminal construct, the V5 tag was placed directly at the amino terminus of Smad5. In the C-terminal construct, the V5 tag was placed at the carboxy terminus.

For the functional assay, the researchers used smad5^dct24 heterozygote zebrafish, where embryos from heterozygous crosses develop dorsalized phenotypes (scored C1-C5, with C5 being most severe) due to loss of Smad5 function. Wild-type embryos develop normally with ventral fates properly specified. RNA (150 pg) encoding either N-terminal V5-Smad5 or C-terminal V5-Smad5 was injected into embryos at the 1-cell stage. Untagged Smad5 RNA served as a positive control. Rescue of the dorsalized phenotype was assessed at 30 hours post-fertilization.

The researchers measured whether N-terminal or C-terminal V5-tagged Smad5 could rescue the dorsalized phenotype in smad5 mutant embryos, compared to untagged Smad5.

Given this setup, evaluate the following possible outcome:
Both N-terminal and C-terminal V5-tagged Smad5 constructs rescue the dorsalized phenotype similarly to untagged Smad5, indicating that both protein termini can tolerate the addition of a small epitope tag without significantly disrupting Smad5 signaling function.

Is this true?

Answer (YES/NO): NO